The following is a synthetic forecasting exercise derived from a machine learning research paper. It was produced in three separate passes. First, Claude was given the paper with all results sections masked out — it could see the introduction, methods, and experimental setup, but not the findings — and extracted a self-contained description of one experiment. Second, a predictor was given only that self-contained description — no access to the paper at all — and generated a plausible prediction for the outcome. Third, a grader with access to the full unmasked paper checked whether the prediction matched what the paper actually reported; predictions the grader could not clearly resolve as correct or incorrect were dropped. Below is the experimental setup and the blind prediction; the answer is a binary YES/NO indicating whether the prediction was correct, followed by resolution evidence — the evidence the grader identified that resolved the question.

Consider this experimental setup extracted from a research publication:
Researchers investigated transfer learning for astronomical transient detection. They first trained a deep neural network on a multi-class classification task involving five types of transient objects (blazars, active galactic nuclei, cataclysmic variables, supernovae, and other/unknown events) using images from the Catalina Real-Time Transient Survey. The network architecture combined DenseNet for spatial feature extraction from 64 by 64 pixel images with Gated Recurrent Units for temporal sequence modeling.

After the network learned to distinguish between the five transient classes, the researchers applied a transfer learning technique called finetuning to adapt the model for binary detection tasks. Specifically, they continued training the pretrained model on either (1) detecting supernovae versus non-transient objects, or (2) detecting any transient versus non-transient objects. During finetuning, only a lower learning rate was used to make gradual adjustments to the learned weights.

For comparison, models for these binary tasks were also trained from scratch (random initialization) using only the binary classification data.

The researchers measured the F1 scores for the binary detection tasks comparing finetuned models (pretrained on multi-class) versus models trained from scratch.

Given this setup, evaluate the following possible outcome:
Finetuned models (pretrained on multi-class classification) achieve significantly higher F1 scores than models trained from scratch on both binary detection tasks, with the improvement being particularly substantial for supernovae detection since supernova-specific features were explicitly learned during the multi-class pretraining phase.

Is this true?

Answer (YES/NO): NO